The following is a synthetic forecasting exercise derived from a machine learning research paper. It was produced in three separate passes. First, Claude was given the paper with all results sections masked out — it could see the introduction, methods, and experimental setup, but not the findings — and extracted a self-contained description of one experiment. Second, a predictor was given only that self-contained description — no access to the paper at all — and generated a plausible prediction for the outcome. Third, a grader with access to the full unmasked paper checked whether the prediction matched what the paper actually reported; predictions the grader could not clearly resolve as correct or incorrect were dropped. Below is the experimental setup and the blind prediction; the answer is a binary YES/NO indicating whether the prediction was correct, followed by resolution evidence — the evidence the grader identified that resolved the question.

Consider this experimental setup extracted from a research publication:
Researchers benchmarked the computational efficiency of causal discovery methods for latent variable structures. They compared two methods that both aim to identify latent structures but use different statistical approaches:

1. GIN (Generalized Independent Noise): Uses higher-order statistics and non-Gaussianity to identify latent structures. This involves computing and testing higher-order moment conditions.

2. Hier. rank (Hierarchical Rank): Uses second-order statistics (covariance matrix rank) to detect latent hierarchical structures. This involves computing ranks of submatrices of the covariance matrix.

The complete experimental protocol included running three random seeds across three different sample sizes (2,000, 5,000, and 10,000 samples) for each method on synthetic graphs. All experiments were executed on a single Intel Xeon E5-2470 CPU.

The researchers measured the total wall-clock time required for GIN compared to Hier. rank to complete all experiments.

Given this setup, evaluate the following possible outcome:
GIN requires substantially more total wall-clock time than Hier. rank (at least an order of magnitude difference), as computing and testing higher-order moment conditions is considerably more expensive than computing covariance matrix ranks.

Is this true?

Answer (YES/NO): NO